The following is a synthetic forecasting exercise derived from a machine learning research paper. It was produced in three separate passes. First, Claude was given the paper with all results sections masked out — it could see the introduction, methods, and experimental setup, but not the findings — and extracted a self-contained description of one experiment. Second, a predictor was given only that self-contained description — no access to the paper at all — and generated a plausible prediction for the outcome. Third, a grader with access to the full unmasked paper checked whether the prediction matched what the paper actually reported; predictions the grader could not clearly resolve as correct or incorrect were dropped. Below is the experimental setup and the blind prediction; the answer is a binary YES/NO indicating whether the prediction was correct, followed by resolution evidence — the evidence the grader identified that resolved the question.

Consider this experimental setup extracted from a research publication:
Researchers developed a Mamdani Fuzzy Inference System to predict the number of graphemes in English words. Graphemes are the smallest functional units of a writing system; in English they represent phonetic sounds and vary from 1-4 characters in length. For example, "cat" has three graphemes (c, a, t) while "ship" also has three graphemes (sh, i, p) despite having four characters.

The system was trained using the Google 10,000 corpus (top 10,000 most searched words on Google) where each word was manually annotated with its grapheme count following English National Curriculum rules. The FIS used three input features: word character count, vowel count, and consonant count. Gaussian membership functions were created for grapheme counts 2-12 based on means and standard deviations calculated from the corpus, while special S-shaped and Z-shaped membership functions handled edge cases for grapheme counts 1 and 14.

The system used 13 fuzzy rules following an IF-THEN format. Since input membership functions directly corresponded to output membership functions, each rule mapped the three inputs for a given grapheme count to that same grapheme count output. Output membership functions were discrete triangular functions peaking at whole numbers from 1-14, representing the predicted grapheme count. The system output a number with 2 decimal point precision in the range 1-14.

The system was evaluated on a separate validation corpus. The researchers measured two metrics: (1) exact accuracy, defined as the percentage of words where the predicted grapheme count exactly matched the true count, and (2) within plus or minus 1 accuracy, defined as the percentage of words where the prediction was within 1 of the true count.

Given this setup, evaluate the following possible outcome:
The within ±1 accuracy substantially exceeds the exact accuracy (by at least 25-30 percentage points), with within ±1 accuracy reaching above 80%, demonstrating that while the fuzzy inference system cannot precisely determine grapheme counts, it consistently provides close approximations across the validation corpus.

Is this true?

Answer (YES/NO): YES